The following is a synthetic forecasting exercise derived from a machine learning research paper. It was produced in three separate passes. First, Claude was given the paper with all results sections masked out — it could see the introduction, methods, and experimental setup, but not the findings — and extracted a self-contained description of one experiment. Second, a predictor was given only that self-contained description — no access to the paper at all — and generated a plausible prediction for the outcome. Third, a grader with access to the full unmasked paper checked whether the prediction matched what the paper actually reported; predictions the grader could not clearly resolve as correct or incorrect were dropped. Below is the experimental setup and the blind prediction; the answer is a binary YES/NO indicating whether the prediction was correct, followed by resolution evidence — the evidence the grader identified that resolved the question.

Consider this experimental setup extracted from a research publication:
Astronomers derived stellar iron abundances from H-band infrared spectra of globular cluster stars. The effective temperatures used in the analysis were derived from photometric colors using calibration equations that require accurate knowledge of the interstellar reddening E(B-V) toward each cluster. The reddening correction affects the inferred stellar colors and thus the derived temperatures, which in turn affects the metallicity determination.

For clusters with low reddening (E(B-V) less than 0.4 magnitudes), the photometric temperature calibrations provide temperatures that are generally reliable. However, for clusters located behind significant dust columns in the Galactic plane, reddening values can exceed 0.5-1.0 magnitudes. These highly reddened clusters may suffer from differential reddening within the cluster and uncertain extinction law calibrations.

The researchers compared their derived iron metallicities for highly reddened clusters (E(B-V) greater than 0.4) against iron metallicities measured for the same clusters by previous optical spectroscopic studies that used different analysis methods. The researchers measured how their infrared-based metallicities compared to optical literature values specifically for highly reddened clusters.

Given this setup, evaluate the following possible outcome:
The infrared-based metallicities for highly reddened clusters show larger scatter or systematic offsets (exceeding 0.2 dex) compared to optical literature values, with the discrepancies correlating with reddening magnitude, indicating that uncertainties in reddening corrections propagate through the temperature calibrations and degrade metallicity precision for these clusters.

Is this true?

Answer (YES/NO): YES